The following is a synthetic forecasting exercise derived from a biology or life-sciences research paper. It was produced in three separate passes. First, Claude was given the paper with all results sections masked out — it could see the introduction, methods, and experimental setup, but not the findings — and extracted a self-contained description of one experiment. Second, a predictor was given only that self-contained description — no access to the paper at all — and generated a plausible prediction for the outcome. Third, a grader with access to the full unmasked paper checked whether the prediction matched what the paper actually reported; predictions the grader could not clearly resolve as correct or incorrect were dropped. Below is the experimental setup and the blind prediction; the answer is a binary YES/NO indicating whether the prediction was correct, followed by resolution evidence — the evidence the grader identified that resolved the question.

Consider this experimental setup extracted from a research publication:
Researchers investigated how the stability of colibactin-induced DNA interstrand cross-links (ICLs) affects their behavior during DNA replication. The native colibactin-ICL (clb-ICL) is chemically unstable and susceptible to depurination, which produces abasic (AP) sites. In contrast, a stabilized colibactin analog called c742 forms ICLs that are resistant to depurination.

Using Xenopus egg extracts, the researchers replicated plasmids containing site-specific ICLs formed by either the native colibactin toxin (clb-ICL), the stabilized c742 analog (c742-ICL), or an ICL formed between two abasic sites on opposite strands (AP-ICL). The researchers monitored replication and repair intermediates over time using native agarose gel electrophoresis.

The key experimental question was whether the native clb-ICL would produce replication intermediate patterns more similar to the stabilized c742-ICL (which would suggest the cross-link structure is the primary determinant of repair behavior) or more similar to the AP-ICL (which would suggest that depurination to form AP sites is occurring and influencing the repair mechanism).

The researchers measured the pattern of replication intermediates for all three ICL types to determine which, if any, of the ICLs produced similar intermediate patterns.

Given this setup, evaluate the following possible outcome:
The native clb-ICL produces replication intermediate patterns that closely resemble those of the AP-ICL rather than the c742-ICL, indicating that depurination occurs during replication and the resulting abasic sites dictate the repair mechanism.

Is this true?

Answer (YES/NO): NO